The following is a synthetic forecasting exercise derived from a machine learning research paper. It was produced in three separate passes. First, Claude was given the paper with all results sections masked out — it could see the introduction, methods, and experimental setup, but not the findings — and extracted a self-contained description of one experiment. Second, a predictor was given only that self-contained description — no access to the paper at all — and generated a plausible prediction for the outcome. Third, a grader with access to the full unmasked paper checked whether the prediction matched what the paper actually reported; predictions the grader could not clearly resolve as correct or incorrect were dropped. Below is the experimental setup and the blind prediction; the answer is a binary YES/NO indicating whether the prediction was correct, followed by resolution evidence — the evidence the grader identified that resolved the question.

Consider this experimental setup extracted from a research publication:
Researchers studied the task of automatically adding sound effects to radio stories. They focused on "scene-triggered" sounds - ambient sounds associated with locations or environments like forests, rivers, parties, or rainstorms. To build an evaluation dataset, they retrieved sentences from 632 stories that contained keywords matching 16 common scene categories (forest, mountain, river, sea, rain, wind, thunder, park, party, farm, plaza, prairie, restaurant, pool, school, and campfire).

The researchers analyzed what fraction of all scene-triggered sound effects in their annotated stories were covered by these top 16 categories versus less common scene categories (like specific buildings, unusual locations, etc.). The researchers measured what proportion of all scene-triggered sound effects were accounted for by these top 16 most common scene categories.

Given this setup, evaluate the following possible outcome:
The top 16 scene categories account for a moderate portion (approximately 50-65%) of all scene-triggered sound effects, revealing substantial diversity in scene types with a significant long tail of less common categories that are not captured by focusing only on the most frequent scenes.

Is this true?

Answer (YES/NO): NO